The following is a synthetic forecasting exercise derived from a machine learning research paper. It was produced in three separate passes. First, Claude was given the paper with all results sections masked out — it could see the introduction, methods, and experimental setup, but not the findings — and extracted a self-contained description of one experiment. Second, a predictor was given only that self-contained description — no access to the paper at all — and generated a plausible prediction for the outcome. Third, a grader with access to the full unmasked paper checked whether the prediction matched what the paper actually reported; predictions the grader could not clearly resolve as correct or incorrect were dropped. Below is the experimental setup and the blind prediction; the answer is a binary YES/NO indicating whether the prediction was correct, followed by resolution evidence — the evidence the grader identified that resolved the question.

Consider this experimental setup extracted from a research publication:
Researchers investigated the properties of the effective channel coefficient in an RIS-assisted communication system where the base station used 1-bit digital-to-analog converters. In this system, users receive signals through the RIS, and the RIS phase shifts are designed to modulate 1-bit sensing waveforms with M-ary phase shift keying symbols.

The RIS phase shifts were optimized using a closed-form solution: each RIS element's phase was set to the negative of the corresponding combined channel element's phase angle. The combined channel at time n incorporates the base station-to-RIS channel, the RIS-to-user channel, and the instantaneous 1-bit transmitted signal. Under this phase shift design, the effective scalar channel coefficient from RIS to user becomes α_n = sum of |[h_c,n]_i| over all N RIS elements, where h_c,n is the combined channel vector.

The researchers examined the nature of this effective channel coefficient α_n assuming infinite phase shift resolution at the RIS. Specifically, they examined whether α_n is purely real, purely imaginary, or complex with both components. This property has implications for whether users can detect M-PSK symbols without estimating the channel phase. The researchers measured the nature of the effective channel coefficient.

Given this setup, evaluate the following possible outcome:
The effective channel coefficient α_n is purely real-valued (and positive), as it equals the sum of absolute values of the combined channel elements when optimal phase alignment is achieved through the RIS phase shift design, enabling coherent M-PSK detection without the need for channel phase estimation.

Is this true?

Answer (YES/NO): YES